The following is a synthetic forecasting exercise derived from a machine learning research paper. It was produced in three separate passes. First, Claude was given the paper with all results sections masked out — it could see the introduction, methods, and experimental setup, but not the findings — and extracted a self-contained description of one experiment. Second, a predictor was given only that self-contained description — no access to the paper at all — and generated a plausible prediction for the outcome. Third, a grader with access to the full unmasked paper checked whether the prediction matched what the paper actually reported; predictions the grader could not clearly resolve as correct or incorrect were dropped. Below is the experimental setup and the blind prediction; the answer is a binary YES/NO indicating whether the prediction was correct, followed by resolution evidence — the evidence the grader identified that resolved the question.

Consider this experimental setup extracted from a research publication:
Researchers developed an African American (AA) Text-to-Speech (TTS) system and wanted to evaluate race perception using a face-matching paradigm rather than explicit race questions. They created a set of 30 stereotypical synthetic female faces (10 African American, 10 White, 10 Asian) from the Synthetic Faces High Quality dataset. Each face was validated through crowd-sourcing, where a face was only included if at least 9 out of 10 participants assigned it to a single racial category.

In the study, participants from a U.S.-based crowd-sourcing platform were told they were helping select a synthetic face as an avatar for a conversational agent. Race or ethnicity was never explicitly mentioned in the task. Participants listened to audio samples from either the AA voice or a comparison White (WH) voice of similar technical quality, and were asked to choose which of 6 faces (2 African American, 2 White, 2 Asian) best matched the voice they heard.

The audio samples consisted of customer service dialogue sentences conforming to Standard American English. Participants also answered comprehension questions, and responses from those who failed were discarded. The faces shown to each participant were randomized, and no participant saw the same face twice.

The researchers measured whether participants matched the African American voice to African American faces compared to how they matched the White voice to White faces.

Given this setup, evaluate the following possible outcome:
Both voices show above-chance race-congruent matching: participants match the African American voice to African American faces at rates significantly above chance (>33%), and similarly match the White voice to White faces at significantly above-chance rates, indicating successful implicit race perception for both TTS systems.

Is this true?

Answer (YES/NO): NO